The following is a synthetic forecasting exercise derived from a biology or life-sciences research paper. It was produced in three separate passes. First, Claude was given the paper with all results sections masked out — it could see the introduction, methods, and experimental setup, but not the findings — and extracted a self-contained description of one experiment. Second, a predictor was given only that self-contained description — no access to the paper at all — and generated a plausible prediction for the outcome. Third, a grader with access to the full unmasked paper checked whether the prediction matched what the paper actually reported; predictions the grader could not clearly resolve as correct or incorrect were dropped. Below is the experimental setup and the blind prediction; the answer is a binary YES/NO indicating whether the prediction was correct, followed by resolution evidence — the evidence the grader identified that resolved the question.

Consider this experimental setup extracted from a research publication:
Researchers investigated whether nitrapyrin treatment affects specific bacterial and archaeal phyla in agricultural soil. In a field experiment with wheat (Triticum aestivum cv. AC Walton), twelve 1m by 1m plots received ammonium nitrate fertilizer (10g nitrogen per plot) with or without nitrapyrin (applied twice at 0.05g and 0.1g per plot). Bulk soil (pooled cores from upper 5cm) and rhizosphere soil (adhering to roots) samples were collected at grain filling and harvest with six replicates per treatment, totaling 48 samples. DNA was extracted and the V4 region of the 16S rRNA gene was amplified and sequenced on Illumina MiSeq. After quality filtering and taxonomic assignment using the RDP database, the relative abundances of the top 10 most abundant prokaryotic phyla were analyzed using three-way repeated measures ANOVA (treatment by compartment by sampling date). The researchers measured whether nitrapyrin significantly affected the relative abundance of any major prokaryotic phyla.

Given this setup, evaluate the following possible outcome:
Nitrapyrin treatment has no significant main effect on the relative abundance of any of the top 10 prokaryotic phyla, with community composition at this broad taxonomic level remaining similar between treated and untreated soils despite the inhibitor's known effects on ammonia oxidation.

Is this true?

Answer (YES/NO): NO